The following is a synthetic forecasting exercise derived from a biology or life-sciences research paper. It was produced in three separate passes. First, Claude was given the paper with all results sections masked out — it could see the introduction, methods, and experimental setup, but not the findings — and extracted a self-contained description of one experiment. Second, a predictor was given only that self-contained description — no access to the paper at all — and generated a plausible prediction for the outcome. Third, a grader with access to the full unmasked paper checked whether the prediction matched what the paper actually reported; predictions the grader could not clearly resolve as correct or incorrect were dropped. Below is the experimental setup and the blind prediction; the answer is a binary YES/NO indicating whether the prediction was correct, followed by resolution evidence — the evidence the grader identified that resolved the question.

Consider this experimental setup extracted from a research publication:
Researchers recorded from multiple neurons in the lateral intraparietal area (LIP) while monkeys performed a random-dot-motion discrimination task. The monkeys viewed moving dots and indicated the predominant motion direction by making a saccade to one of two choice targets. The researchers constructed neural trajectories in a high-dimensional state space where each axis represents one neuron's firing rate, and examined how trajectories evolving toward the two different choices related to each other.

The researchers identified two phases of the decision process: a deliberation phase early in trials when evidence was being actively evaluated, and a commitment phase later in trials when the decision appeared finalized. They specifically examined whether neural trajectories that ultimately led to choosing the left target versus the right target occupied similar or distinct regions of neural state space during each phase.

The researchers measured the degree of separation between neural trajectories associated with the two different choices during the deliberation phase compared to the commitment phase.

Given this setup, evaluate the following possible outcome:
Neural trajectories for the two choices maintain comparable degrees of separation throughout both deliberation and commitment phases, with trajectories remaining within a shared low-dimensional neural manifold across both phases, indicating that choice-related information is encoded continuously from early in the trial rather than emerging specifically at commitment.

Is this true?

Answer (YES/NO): NO